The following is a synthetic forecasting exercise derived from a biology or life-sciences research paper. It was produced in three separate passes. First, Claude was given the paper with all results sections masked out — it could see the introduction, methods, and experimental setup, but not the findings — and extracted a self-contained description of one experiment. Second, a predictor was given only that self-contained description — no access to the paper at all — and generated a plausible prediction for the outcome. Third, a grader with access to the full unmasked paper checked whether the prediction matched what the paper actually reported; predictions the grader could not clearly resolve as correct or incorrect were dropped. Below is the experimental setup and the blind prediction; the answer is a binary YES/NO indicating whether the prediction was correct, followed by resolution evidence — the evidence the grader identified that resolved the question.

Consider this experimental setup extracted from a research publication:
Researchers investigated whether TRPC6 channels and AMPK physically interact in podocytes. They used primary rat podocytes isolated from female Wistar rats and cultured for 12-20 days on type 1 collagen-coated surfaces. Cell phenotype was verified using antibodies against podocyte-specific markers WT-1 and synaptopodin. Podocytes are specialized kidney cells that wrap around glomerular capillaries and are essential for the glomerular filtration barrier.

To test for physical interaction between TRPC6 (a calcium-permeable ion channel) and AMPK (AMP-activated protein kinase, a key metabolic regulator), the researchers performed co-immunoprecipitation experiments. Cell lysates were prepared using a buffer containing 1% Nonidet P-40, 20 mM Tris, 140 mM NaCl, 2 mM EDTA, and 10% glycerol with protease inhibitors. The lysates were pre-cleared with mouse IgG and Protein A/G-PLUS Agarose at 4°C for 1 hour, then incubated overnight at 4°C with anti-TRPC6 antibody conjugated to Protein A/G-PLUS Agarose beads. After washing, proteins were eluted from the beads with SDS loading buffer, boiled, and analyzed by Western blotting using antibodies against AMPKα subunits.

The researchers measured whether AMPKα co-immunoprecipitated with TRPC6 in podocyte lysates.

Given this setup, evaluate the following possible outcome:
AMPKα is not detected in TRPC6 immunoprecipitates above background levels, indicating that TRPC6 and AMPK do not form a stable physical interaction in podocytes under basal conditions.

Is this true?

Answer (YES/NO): NO